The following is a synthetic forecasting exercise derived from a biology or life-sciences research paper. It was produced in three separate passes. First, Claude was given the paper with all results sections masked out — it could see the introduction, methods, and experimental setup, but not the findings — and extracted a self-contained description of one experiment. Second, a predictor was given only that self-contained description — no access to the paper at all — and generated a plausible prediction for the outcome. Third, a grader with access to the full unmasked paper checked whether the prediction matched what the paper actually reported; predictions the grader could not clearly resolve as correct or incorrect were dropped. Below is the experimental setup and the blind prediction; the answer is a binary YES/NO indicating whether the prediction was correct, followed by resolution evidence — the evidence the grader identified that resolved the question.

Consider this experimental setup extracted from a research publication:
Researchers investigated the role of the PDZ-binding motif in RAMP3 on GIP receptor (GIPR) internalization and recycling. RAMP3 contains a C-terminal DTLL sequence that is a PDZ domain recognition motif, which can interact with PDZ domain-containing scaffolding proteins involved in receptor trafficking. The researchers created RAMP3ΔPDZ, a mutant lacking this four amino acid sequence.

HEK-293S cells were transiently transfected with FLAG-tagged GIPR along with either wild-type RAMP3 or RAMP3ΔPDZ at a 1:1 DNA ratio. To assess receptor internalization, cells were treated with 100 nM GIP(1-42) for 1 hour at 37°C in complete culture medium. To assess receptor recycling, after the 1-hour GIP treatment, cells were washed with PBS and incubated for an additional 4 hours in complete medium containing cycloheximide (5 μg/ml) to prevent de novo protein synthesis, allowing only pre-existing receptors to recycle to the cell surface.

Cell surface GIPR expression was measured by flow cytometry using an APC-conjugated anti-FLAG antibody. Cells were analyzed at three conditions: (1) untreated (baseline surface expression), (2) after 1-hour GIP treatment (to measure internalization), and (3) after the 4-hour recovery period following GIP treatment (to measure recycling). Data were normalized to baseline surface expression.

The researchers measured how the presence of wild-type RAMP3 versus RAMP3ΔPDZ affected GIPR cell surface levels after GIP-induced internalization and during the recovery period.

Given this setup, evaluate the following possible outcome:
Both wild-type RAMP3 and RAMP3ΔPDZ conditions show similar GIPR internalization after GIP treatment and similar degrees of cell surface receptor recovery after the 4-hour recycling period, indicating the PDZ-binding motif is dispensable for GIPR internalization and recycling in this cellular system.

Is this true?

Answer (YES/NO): NO